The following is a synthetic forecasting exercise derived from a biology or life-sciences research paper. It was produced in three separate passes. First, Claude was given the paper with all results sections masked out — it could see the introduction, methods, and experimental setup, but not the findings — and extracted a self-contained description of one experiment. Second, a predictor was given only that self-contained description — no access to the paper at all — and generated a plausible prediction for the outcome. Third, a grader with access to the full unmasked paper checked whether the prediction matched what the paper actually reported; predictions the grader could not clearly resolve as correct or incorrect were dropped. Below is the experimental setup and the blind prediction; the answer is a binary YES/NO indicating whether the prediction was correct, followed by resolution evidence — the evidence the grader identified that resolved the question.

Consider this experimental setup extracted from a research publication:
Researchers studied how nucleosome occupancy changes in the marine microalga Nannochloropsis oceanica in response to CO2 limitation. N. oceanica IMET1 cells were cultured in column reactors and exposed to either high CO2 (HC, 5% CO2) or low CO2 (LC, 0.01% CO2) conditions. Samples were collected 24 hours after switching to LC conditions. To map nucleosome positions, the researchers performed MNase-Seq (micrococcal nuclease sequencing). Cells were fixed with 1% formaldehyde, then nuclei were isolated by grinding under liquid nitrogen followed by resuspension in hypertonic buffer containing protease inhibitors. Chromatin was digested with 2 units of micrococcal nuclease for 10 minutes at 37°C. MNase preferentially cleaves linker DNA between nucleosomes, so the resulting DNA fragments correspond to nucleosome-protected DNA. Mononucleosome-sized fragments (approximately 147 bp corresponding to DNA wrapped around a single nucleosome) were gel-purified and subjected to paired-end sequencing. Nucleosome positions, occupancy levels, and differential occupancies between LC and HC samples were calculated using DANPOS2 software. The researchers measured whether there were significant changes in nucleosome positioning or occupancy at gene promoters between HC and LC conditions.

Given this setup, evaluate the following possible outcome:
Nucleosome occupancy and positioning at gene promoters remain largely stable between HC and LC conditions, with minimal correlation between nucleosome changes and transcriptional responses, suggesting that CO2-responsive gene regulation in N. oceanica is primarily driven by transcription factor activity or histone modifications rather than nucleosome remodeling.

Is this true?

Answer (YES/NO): NO